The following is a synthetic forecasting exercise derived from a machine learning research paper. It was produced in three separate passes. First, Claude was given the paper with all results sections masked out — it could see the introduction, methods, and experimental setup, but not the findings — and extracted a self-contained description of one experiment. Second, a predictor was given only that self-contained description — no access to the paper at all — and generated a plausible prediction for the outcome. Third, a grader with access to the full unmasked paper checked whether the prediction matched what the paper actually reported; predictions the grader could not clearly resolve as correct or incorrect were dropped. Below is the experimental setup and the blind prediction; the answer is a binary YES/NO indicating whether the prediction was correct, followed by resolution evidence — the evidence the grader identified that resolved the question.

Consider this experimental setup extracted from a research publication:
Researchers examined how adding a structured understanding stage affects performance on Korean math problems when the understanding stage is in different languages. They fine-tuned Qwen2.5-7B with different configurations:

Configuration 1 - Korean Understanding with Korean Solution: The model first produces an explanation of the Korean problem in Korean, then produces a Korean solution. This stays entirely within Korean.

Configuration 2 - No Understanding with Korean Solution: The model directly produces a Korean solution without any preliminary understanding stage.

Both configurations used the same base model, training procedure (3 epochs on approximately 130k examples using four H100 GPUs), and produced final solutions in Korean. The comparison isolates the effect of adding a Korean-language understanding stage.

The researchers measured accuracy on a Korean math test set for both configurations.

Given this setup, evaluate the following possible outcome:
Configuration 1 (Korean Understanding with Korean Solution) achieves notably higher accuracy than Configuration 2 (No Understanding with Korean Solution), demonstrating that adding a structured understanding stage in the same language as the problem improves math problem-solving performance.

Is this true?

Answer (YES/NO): NO